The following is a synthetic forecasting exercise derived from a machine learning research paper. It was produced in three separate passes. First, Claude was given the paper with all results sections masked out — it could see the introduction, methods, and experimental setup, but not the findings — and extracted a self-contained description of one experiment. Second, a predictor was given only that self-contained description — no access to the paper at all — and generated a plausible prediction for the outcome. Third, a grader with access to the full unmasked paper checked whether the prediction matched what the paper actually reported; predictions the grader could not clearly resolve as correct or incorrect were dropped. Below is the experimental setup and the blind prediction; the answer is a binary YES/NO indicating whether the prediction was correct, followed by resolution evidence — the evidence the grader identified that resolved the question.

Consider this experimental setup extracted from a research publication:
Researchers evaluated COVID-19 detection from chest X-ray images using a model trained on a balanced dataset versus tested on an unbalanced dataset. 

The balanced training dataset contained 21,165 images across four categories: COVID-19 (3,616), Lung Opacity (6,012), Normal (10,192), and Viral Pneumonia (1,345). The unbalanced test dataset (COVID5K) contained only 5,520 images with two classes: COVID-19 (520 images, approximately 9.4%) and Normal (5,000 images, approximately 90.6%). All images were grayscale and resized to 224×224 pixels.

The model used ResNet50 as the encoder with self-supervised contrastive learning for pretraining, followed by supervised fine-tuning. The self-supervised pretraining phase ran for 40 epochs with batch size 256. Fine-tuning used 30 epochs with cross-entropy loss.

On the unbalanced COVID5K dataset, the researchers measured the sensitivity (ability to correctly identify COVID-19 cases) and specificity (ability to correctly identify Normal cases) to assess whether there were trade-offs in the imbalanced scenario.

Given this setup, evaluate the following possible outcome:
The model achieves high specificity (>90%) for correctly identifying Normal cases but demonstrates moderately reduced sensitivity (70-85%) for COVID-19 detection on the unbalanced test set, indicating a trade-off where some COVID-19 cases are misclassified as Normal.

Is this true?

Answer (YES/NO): NO